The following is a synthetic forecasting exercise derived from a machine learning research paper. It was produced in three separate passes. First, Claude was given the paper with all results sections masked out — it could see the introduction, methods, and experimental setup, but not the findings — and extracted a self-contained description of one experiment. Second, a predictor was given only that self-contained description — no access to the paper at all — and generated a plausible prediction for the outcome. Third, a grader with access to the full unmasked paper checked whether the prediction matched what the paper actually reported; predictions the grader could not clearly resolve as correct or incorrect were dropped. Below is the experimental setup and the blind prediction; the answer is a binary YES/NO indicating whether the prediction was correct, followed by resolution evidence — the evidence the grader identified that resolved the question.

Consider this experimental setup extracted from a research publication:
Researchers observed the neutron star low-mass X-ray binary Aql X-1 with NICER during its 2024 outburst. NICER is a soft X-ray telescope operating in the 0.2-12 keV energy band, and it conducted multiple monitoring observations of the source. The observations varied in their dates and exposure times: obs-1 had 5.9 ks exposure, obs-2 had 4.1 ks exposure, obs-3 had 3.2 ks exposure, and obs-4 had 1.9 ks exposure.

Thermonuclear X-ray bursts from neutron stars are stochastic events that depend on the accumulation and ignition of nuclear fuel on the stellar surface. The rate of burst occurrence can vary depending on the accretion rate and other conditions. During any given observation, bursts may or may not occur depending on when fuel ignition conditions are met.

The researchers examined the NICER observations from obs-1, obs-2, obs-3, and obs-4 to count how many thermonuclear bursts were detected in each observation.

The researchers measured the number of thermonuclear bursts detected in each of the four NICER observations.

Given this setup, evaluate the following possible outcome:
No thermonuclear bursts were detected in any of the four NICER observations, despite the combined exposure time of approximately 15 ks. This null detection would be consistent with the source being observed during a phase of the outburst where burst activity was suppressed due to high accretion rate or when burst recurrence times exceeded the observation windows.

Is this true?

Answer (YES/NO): NO